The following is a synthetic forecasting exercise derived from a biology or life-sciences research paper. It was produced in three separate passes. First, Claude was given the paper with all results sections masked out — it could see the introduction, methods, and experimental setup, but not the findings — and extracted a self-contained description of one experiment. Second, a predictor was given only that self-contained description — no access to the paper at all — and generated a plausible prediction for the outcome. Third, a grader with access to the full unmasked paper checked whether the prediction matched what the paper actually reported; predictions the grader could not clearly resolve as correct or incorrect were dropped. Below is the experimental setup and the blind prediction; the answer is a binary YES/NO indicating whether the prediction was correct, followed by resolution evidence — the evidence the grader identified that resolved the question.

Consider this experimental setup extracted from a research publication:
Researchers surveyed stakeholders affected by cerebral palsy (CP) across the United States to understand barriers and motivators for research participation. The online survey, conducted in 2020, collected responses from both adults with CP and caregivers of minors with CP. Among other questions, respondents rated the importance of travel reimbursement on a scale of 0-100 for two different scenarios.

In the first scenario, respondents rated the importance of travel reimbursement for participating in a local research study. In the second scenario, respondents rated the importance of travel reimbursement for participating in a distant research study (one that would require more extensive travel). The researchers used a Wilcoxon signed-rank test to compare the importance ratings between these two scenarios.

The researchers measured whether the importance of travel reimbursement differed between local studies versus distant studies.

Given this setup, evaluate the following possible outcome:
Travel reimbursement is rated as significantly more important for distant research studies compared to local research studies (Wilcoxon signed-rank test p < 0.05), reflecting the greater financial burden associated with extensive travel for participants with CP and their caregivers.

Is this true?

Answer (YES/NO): YES